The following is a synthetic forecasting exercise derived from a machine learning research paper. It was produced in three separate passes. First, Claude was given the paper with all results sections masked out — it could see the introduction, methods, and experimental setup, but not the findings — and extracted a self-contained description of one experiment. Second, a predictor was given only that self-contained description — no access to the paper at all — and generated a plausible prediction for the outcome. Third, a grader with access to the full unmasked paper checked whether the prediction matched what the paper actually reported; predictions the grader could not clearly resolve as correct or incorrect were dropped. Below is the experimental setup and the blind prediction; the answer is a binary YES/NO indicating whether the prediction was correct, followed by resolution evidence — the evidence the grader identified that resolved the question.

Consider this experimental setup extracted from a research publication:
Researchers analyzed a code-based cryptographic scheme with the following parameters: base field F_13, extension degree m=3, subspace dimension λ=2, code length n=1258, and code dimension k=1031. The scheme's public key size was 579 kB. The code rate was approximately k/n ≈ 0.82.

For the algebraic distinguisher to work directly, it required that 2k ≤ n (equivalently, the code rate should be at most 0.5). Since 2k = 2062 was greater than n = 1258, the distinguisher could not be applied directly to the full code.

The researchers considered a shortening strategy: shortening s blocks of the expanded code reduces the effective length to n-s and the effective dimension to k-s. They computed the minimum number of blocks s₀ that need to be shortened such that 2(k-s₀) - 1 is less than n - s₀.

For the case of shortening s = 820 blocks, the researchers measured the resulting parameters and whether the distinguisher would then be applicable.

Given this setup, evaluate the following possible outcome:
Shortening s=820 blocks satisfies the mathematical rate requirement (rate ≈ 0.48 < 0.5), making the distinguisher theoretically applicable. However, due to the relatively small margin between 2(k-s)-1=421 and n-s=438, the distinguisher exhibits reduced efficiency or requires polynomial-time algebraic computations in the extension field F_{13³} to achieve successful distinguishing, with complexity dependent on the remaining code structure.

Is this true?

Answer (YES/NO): NO